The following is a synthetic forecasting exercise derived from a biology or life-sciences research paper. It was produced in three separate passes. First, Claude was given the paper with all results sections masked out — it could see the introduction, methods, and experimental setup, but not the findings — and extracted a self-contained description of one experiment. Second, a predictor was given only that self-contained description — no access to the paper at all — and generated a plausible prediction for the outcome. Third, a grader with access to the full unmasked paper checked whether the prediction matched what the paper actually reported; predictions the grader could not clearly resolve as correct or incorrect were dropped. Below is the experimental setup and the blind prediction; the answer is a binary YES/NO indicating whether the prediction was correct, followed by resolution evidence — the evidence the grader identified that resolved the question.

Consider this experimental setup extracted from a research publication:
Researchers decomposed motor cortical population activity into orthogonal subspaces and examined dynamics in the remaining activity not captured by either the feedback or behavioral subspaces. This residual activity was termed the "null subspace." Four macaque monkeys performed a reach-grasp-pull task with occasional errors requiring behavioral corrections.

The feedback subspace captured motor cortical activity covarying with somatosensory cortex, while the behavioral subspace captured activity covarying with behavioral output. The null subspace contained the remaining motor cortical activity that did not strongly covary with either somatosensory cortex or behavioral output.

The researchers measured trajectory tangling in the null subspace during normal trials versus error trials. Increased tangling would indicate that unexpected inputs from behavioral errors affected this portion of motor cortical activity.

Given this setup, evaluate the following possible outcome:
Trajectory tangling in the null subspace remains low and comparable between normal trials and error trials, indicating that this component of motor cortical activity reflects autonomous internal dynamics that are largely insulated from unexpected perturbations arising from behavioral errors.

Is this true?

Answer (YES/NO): YES